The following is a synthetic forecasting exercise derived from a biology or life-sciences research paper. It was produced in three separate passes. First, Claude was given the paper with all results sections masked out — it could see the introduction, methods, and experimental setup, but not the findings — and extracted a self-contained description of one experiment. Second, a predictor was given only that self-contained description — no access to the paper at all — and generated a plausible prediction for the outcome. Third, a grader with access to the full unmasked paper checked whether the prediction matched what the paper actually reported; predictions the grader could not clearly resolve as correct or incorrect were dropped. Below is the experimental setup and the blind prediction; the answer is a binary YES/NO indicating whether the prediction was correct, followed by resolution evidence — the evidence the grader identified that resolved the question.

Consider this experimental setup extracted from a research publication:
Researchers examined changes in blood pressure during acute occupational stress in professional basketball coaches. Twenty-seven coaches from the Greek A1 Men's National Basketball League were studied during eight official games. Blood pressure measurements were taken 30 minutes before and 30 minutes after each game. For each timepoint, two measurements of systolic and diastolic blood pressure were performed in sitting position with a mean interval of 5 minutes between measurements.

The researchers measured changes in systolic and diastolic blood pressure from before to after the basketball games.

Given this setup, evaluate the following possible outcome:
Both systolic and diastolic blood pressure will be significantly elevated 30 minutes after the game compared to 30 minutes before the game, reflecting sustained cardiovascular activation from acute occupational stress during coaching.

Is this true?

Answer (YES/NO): NO